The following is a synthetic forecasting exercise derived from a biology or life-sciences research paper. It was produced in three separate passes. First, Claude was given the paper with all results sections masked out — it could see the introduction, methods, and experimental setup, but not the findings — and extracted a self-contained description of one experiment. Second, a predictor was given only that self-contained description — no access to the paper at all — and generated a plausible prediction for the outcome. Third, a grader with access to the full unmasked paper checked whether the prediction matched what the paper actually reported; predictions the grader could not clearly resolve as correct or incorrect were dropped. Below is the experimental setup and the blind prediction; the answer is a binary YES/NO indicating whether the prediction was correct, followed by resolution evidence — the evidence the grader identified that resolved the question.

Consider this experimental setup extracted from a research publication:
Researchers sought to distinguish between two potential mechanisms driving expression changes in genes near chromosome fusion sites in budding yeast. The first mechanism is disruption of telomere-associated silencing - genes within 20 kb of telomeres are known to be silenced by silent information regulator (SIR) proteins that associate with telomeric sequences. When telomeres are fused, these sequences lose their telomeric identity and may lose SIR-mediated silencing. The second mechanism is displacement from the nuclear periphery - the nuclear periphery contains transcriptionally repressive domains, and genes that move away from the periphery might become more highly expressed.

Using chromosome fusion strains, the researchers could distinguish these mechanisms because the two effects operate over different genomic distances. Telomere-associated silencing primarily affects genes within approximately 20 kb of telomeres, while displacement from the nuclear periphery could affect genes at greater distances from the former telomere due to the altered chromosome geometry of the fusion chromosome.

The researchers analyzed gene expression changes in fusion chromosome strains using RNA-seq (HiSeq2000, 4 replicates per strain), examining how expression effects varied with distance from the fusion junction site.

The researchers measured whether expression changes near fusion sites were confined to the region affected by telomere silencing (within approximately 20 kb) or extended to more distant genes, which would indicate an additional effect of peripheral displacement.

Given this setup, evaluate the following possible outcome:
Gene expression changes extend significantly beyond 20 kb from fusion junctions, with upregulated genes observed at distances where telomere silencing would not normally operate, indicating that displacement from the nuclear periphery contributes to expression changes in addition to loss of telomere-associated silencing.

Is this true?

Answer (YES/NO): YES